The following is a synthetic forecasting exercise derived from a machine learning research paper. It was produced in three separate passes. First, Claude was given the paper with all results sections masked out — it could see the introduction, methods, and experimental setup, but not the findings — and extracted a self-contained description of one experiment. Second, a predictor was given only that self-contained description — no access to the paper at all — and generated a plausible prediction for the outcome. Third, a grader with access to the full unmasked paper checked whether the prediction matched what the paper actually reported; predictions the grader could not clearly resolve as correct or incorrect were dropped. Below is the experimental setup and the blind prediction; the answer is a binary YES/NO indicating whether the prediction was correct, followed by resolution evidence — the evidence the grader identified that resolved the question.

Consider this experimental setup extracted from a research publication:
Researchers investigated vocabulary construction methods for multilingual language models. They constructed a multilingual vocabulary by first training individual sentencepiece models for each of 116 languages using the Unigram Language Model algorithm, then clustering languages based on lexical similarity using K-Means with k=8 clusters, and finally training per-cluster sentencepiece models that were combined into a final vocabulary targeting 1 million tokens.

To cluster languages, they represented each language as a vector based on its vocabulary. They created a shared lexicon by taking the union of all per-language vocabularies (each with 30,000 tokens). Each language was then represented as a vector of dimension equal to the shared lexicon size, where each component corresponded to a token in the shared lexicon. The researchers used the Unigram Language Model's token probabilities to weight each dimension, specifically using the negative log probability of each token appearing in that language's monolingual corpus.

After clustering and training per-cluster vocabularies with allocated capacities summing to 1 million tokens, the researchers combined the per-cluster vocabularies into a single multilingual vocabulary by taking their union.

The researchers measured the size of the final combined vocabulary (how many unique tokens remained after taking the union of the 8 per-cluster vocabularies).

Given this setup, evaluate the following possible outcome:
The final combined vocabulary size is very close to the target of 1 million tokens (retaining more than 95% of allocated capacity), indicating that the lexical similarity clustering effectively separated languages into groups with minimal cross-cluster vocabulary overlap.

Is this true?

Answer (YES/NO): NO